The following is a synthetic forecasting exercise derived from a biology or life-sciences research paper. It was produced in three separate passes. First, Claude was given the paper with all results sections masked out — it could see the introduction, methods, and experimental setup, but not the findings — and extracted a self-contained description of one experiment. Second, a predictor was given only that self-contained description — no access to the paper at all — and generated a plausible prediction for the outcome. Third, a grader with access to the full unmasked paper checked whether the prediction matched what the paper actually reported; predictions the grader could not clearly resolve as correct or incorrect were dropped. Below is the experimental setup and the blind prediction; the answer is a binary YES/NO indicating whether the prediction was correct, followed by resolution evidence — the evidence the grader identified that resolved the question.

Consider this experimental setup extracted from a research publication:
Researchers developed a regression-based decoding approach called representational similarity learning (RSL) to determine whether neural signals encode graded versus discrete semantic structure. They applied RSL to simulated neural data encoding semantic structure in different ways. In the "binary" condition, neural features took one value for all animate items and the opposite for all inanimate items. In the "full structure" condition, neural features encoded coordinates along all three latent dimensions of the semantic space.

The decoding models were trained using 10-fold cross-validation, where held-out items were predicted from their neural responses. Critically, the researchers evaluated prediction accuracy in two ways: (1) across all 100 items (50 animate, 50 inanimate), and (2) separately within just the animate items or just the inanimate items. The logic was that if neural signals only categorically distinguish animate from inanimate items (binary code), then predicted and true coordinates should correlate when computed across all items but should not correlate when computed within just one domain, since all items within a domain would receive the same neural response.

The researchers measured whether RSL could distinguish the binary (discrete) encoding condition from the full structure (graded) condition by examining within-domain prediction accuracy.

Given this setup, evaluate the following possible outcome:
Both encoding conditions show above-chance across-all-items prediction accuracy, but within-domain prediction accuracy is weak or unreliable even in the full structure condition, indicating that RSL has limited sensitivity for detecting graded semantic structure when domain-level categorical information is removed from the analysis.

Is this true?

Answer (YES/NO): NO